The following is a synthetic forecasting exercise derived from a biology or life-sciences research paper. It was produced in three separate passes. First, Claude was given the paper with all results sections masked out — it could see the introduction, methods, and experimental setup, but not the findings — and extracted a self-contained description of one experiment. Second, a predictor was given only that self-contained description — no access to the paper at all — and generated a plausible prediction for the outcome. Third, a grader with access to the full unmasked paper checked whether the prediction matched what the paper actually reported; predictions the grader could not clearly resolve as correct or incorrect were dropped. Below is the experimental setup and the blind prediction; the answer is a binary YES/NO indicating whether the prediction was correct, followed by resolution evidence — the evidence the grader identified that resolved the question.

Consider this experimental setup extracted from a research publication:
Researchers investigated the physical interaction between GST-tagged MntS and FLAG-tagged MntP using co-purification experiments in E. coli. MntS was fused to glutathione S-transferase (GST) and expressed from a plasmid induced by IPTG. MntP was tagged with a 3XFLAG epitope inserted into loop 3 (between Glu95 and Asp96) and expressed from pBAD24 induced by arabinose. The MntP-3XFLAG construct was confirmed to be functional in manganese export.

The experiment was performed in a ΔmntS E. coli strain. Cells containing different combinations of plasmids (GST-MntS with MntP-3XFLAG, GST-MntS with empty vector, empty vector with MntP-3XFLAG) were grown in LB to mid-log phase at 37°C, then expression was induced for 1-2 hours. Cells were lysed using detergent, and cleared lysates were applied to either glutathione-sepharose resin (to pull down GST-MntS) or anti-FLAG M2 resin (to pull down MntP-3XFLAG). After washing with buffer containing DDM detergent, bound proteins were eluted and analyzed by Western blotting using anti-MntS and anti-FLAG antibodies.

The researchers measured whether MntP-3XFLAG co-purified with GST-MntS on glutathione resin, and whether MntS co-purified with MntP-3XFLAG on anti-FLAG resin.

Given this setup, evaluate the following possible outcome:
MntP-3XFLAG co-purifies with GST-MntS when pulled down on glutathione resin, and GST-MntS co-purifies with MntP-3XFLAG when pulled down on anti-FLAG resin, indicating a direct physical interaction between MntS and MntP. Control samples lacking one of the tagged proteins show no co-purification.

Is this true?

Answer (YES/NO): YES